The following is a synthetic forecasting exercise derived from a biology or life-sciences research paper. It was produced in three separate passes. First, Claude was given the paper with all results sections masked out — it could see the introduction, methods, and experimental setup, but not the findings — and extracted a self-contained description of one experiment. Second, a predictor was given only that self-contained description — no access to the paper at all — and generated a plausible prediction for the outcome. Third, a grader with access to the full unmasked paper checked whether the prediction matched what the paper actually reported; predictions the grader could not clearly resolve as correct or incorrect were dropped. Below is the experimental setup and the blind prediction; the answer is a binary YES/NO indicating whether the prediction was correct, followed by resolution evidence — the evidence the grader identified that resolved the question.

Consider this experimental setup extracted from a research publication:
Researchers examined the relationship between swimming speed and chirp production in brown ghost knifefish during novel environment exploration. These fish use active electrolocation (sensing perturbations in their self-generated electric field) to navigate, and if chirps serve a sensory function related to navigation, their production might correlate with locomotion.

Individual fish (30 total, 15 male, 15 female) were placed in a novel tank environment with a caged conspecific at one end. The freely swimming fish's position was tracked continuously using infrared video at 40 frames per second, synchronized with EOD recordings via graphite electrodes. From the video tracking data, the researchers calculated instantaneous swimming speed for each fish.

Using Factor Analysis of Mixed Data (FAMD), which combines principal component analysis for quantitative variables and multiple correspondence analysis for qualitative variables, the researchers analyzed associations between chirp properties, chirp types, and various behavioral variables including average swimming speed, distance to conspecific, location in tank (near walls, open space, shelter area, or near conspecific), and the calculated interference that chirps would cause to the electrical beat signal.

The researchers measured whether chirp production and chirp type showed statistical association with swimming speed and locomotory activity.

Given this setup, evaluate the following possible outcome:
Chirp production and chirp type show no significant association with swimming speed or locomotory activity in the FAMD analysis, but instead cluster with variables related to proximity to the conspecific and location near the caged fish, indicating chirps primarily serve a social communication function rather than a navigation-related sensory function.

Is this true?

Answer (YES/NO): NO